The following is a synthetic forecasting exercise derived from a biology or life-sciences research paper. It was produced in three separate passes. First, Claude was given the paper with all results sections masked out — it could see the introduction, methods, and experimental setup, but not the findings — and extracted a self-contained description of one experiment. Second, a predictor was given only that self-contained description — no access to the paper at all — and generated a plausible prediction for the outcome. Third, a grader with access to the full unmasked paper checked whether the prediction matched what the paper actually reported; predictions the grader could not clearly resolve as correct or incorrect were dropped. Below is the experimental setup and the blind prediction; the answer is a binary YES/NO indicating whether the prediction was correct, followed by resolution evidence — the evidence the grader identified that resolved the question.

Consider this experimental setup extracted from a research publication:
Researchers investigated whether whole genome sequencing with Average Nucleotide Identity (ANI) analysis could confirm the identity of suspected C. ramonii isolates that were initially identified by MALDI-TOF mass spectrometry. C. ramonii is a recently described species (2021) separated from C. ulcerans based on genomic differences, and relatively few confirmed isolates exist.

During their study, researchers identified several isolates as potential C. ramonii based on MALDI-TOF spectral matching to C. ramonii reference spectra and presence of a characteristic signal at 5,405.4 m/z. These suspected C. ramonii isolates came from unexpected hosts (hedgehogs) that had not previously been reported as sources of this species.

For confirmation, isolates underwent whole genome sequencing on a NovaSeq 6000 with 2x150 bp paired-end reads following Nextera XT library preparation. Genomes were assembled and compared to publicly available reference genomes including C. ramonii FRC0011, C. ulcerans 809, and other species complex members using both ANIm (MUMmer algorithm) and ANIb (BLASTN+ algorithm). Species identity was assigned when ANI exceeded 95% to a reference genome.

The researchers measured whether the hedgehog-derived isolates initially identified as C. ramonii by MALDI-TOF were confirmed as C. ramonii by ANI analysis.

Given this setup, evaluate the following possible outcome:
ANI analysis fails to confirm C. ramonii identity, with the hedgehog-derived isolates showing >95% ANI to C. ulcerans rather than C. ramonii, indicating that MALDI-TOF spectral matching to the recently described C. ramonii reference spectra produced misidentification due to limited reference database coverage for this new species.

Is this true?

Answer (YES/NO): NO